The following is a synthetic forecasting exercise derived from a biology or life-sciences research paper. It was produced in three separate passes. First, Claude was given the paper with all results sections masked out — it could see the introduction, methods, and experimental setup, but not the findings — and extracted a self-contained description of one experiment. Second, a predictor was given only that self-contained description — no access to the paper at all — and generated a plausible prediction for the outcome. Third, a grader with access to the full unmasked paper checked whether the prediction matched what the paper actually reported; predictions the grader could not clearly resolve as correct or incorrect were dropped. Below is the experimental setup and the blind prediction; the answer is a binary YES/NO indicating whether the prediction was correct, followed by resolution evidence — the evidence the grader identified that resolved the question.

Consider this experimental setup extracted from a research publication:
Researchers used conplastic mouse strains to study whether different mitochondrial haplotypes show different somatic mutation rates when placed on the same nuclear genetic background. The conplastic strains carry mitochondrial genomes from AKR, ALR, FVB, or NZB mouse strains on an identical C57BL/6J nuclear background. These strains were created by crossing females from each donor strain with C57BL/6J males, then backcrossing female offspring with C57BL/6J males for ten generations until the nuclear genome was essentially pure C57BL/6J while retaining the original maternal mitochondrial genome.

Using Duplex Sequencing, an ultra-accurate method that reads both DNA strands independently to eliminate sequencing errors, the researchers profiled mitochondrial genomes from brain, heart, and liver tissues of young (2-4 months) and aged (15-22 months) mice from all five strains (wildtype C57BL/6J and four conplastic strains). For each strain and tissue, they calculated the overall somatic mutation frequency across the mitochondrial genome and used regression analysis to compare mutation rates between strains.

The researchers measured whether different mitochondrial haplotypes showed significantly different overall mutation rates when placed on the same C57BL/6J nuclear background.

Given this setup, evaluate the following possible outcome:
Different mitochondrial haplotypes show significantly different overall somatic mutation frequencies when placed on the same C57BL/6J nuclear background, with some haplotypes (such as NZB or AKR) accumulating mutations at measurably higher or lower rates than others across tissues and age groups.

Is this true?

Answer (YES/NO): YES